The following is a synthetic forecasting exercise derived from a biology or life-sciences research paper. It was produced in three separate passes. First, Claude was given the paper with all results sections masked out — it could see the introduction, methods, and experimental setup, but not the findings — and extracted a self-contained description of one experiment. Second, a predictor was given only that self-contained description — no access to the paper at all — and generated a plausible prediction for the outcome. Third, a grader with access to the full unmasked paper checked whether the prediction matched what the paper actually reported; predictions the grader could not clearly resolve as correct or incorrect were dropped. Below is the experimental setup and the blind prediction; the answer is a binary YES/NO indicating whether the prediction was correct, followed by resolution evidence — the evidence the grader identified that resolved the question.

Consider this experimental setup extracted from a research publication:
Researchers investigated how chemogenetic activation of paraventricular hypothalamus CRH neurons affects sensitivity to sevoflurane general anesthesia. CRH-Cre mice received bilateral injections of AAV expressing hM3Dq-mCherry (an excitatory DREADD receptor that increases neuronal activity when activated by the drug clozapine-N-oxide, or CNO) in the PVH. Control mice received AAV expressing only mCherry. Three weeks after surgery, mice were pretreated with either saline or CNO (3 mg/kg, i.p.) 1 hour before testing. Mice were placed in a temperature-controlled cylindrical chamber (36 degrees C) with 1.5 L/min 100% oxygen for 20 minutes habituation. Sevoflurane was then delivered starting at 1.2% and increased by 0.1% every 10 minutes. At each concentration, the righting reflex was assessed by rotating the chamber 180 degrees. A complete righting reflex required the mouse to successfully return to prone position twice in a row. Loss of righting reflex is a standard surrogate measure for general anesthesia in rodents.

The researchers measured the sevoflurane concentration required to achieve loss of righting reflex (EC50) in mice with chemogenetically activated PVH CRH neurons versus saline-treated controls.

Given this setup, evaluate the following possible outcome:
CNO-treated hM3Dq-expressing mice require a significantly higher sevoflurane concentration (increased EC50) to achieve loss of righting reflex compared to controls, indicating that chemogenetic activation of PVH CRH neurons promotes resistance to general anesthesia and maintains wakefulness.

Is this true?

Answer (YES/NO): YES